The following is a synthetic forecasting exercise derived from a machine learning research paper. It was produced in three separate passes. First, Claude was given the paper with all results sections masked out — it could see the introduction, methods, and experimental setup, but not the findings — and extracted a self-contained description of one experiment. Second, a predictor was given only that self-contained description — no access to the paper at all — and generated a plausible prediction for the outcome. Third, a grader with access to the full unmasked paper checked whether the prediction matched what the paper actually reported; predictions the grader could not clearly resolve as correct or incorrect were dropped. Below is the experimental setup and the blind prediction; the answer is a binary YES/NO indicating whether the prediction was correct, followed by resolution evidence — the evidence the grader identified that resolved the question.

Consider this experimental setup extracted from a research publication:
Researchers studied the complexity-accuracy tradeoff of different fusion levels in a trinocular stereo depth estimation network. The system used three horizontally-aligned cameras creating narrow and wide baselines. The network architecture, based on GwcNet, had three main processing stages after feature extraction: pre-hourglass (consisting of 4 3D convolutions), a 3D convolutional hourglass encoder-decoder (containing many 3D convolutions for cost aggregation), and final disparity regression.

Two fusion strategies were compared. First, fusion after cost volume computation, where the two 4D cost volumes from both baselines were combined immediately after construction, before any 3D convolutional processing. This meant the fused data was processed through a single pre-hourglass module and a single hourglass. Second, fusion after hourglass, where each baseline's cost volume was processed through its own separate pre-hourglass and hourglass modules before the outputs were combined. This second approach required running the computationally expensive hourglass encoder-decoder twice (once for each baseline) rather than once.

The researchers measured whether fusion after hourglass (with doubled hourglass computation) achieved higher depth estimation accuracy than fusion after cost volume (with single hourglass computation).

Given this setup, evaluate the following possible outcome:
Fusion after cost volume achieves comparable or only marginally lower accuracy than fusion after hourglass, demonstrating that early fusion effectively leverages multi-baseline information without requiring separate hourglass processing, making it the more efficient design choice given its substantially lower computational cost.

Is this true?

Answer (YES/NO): NO